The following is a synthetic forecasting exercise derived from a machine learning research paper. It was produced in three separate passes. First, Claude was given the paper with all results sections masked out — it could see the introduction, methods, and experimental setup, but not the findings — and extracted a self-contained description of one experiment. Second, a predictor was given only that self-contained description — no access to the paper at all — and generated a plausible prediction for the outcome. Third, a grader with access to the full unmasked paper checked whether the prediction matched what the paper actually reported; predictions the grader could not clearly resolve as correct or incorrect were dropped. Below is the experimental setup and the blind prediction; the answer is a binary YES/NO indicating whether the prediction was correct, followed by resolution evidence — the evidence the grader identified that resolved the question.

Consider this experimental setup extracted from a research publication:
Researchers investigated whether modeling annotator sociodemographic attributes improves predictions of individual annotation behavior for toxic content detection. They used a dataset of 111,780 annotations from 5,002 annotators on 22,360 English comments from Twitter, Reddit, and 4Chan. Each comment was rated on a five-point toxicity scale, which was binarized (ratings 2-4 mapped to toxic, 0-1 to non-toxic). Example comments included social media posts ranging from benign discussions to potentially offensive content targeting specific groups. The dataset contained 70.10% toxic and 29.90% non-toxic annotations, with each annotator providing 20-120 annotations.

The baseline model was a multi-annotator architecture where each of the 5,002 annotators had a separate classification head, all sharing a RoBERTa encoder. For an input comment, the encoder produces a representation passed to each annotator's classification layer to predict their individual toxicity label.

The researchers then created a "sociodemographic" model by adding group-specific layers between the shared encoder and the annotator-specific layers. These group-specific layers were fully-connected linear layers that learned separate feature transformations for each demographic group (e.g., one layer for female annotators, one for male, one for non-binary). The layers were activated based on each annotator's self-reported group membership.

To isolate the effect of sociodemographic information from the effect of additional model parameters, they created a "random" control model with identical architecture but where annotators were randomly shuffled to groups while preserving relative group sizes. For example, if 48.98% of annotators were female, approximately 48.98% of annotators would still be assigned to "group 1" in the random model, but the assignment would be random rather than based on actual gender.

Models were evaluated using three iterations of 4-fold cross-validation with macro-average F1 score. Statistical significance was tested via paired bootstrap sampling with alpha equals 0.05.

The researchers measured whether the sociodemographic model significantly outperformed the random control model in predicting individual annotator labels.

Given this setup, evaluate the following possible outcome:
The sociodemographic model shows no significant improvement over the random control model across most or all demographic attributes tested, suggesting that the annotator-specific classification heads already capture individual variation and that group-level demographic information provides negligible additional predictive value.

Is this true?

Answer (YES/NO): YES